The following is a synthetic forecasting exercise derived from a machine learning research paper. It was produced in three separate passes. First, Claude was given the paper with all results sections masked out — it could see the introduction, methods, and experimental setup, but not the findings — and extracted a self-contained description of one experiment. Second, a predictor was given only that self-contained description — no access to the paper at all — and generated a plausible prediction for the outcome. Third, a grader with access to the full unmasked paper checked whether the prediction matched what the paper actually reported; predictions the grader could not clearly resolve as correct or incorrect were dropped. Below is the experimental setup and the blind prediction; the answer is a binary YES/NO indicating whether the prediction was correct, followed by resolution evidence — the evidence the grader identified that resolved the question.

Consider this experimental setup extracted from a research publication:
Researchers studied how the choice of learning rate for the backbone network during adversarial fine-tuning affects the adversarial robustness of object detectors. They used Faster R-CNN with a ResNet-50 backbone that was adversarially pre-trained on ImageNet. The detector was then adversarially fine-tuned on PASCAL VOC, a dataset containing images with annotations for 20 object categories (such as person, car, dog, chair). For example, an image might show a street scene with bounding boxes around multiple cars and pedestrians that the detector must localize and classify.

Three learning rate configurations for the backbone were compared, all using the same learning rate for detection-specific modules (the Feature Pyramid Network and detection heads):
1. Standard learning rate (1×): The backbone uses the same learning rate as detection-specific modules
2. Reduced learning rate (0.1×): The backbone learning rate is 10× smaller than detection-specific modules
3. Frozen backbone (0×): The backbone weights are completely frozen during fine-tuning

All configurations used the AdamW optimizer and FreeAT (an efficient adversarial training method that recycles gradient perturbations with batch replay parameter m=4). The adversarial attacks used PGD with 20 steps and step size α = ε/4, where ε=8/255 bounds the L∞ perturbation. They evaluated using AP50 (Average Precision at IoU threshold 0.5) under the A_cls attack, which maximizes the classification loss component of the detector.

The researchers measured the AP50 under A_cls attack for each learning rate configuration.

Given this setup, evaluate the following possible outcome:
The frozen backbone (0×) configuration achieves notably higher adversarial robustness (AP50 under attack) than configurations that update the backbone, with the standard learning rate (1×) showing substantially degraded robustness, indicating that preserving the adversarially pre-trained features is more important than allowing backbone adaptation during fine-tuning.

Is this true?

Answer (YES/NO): NO